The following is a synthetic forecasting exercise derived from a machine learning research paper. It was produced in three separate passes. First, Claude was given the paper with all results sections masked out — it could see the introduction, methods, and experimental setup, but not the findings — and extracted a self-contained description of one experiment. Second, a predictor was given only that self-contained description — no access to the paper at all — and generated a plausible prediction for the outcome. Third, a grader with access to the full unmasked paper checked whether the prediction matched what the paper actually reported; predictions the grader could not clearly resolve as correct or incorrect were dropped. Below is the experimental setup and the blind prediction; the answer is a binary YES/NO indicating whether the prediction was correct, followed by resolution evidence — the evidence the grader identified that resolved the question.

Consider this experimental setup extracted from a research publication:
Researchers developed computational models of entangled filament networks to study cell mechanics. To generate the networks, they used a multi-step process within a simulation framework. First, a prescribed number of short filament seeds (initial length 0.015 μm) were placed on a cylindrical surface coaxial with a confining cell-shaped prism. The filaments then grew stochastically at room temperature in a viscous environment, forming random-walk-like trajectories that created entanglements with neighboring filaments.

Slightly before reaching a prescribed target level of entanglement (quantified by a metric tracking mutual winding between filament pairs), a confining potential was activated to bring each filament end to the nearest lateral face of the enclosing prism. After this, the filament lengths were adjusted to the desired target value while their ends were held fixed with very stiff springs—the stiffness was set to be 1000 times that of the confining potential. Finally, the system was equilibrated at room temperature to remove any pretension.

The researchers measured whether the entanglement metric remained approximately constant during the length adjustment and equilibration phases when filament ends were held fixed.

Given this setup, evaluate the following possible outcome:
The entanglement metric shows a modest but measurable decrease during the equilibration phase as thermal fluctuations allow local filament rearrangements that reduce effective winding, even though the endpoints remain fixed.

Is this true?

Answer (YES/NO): NO